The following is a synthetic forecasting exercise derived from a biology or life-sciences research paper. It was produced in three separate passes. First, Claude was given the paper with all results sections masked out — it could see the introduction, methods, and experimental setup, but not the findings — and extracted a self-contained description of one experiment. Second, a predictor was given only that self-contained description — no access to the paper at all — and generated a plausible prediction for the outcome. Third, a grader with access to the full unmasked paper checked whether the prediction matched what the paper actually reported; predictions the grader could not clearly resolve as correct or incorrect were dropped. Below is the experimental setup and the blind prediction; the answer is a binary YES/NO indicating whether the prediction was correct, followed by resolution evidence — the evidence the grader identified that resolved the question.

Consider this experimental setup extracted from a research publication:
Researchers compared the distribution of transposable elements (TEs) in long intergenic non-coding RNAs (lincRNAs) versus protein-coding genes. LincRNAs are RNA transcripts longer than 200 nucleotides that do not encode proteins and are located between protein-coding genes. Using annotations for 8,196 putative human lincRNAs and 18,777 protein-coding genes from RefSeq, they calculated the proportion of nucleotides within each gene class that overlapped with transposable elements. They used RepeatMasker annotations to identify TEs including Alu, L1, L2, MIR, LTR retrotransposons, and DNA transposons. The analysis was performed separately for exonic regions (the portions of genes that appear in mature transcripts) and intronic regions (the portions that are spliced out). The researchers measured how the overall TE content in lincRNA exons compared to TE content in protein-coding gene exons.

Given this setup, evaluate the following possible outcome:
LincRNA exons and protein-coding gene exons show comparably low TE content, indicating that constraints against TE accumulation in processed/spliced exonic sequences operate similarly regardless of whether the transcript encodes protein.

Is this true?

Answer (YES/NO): NO